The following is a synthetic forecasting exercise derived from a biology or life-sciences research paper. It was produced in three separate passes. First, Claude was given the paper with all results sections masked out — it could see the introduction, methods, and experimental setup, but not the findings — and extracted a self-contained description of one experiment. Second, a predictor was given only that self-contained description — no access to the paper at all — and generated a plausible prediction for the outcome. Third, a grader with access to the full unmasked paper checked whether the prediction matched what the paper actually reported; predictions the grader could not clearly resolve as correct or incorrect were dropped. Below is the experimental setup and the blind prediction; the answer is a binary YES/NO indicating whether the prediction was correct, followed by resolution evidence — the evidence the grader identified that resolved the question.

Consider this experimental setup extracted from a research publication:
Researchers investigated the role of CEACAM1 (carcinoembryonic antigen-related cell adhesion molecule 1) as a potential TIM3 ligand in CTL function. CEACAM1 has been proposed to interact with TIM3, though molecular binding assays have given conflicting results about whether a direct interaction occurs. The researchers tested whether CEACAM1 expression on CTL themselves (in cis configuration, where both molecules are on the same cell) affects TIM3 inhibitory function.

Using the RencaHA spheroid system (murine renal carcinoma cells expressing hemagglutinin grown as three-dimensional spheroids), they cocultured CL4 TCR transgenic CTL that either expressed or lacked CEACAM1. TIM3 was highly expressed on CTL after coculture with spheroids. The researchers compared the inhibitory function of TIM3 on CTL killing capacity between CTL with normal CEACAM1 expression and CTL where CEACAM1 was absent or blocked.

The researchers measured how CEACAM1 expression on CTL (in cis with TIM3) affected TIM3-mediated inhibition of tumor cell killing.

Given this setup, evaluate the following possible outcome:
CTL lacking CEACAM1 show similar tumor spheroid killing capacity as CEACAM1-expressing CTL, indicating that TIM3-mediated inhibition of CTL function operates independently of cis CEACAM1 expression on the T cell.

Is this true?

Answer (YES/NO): NO